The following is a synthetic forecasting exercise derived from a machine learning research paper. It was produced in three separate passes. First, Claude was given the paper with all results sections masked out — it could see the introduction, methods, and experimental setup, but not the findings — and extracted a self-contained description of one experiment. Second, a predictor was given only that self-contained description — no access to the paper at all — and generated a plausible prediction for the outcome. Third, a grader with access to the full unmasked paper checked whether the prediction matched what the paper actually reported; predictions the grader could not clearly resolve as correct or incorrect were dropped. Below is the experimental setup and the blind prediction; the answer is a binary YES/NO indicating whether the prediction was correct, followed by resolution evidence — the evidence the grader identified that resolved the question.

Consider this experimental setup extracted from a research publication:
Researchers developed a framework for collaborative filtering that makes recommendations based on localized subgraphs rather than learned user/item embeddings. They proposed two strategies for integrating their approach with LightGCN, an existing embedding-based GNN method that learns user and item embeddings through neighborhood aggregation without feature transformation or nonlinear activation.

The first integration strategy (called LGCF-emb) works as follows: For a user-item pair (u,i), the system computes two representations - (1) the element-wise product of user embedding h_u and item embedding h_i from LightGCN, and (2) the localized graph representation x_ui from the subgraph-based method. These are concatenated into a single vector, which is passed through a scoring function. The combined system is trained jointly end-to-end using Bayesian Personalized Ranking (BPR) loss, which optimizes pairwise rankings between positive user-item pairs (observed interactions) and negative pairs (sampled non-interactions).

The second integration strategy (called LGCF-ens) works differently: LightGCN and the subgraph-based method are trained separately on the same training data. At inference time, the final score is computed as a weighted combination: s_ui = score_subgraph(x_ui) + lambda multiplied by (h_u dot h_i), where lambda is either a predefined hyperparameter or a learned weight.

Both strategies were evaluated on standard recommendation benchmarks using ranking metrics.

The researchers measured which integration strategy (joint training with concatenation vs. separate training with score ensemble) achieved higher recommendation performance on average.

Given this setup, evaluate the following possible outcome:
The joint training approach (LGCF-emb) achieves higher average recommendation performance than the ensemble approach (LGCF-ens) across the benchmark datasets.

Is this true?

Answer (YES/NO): NO